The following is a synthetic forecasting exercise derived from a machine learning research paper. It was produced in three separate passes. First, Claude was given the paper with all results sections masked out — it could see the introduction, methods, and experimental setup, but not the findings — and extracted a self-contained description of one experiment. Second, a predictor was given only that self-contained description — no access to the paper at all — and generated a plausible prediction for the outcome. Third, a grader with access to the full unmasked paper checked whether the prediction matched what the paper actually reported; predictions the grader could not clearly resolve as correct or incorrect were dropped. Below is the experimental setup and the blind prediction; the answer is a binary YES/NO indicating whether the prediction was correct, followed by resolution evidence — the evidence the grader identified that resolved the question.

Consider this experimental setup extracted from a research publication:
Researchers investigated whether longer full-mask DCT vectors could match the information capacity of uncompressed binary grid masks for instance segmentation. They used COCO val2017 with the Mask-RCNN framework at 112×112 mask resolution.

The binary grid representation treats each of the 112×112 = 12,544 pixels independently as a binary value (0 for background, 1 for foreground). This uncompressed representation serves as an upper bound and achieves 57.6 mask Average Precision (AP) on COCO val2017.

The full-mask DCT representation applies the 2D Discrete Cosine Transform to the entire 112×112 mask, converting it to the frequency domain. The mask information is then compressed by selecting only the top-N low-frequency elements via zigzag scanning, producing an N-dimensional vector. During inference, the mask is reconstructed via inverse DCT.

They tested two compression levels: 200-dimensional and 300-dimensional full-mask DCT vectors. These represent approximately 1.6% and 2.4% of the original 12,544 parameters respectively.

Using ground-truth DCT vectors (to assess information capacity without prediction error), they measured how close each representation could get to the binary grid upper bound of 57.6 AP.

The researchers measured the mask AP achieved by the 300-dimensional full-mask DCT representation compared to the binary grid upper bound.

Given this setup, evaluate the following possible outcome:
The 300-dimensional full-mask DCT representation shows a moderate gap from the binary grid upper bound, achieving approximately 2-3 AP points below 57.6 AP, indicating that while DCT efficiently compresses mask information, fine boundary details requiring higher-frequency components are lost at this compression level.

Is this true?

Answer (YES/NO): NO